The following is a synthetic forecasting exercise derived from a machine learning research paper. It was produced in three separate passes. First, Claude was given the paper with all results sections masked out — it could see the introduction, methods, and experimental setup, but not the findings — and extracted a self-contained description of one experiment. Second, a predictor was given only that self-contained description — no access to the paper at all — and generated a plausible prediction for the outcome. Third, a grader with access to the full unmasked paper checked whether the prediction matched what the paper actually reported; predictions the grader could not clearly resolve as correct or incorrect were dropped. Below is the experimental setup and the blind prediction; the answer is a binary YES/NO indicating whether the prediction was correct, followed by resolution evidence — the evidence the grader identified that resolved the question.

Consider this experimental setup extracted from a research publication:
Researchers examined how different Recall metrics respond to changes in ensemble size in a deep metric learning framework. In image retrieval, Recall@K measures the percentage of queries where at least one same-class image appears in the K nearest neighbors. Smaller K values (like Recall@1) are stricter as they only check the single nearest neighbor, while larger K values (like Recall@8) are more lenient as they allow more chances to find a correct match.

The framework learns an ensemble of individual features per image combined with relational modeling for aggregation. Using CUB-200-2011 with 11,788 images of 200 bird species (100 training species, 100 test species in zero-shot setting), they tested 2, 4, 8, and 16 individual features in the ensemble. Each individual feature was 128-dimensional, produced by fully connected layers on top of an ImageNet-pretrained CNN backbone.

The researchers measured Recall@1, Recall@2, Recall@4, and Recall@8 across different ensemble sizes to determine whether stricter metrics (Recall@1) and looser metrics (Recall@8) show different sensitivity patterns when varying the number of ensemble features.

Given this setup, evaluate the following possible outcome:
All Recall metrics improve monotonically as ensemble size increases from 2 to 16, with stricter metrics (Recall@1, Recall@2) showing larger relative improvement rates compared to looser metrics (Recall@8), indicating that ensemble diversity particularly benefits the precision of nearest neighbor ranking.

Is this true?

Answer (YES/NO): NO